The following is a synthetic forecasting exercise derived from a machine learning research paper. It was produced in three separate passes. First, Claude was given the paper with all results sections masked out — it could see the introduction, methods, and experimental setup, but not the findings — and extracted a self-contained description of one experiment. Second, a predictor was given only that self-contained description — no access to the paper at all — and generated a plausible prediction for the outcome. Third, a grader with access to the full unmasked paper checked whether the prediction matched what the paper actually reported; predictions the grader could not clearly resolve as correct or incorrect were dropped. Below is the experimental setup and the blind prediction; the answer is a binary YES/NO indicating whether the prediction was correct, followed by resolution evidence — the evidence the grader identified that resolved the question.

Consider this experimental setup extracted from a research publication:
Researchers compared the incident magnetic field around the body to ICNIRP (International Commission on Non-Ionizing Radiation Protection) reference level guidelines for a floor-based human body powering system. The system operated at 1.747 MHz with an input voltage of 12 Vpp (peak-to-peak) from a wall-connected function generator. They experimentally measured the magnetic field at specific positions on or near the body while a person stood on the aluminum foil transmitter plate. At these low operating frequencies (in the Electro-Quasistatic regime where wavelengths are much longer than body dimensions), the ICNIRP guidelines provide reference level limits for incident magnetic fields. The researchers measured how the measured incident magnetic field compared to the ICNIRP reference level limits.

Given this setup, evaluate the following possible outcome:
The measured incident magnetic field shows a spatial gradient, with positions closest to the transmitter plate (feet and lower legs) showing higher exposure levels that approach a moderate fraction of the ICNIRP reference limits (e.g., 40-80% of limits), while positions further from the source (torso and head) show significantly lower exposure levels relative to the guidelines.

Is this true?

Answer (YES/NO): NO